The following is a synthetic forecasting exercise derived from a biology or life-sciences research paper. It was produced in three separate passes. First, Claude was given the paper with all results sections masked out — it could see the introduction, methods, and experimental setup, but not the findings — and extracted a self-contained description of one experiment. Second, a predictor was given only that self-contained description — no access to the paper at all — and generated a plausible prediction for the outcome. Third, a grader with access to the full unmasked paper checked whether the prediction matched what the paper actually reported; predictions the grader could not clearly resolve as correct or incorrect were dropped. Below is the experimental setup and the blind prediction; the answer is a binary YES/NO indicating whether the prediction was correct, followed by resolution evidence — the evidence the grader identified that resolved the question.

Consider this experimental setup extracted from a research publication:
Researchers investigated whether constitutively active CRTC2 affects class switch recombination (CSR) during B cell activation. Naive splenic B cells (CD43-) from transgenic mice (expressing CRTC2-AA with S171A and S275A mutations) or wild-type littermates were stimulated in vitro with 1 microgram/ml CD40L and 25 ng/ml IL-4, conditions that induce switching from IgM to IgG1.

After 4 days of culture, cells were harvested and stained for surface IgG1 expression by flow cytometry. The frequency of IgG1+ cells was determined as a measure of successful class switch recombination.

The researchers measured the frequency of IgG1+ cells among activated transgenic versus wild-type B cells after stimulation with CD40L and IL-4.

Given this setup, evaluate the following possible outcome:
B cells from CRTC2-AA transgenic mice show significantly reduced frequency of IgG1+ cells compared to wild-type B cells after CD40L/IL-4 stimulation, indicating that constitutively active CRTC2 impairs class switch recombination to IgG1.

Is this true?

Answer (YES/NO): NO